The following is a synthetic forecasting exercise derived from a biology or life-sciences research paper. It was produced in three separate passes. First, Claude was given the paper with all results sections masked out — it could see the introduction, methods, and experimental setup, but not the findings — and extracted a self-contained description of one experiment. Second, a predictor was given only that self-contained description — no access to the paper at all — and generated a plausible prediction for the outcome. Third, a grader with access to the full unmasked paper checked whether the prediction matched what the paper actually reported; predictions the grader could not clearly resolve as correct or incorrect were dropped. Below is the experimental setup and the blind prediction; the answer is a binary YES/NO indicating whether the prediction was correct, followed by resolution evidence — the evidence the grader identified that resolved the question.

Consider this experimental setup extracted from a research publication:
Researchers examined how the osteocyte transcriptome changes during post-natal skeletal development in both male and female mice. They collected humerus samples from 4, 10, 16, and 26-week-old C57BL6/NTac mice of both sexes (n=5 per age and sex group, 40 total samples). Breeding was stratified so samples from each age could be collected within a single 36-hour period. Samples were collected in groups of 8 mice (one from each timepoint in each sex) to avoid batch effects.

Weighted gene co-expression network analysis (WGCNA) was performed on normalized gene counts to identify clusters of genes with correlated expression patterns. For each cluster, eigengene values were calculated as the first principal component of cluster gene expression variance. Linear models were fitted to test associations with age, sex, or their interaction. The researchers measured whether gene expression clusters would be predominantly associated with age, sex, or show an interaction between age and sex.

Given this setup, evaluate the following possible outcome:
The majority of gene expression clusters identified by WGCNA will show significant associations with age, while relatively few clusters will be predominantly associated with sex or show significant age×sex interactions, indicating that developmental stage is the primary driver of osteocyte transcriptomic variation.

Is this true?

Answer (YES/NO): YES